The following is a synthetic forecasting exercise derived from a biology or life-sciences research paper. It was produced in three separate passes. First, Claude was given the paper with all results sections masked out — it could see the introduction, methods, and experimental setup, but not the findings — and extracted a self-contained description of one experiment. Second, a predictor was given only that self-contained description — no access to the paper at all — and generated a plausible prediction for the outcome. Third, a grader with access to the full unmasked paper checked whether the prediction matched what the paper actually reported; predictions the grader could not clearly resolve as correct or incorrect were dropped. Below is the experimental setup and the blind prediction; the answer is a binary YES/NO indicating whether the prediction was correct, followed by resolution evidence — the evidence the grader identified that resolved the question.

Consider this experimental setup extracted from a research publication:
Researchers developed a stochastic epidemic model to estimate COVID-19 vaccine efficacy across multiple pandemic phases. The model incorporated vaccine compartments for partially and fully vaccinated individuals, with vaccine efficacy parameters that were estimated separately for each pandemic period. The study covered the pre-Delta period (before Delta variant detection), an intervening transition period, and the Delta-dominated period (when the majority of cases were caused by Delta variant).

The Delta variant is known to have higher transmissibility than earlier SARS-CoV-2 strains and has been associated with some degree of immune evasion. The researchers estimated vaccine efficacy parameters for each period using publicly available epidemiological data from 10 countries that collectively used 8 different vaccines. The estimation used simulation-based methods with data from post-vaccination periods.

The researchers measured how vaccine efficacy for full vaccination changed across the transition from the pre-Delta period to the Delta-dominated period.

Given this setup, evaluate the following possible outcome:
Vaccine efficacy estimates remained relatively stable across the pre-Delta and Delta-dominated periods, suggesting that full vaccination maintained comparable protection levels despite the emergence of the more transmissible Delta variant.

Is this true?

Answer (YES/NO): NO